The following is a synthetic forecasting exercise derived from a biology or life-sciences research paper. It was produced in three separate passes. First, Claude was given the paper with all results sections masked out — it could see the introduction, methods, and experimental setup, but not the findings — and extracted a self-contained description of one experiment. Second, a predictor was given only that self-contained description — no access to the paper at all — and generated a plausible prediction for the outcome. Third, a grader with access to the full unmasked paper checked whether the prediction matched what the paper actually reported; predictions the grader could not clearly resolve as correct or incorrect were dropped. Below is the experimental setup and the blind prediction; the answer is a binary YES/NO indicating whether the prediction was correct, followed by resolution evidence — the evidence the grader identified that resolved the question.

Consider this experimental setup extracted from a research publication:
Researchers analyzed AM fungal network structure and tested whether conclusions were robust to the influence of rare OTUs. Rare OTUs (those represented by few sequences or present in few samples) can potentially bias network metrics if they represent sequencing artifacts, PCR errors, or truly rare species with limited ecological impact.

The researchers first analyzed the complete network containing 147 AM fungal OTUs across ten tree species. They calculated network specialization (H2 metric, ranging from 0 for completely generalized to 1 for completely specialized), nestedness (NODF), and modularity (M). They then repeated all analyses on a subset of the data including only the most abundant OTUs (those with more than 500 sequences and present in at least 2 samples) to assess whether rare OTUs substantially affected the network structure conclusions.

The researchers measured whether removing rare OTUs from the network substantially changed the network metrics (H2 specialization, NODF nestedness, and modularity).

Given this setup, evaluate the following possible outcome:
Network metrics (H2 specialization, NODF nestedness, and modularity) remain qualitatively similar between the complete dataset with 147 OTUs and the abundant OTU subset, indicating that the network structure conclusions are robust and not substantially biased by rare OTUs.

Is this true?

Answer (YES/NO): YES